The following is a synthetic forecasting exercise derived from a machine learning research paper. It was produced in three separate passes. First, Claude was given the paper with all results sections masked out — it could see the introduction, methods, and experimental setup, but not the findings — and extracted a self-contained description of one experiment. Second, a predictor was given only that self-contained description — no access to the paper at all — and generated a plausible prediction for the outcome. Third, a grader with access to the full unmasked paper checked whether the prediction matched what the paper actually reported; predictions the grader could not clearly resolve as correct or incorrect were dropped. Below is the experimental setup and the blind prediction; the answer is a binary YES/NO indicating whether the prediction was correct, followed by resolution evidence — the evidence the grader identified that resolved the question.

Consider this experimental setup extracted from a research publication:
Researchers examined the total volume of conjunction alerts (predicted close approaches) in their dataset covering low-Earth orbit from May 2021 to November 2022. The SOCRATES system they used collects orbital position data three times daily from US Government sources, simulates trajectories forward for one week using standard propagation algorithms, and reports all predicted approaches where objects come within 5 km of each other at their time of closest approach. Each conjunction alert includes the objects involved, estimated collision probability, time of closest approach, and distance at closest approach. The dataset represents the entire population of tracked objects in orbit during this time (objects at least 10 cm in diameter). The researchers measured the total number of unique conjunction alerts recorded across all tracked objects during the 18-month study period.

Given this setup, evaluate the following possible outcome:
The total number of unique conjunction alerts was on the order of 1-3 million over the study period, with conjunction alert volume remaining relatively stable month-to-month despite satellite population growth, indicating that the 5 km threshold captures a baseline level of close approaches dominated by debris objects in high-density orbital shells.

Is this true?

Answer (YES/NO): NO